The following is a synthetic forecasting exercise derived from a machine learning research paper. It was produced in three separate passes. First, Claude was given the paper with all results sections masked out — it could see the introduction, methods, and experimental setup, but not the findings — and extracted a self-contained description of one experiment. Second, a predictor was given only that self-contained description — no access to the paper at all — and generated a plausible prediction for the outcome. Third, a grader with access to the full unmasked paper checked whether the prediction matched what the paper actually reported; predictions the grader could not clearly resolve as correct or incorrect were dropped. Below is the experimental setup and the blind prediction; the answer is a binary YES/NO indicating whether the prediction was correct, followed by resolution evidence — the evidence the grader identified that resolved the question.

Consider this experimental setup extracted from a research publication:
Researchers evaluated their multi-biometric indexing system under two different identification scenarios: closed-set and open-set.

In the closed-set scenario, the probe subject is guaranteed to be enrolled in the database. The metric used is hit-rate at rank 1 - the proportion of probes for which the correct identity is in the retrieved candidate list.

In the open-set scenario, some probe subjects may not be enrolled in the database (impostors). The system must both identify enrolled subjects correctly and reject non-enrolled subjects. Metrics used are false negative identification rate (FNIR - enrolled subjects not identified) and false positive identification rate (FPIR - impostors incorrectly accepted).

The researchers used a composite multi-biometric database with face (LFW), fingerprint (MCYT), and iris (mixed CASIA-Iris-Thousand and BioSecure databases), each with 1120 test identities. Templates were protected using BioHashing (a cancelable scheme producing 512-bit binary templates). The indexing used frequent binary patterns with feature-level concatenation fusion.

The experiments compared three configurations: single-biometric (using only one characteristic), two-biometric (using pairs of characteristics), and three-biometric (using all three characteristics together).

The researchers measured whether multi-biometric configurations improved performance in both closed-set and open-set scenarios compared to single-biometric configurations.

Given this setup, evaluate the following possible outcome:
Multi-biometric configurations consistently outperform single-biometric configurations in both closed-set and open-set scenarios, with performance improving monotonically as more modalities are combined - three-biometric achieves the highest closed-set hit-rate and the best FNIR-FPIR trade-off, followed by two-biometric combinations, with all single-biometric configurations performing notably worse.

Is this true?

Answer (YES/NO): NO